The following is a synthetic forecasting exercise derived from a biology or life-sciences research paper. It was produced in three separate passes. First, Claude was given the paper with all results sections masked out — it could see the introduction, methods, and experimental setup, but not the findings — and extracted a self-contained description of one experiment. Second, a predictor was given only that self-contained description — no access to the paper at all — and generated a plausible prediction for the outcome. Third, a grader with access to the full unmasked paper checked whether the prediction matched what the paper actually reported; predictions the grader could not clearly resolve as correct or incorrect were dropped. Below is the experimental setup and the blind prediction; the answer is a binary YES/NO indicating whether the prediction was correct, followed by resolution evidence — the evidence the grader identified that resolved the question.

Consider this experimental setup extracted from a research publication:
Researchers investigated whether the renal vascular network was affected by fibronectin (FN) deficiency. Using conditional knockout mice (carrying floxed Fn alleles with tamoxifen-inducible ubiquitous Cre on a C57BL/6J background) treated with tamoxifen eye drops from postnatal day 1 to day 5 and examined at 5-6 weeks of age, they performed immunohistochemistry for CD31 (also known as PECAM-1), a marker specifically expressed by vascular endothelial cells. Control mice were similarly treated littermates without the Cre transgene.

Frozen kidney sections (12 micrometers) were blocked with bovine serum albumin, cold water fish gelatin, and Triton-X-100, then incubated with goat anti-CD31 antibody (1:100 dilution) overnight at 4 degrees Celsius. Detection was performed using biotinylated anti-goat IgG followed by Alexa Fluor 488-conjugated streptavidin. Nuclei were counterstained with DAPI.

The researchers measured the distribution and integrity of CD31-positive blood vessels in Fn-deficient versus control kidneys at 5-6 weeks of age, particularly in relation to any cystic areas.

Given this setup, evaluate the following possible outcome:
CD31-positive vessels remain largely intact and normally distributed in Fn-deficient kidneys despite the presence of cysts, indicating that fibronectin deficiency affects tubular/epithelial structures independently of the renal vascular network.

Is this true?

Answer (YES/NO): NO